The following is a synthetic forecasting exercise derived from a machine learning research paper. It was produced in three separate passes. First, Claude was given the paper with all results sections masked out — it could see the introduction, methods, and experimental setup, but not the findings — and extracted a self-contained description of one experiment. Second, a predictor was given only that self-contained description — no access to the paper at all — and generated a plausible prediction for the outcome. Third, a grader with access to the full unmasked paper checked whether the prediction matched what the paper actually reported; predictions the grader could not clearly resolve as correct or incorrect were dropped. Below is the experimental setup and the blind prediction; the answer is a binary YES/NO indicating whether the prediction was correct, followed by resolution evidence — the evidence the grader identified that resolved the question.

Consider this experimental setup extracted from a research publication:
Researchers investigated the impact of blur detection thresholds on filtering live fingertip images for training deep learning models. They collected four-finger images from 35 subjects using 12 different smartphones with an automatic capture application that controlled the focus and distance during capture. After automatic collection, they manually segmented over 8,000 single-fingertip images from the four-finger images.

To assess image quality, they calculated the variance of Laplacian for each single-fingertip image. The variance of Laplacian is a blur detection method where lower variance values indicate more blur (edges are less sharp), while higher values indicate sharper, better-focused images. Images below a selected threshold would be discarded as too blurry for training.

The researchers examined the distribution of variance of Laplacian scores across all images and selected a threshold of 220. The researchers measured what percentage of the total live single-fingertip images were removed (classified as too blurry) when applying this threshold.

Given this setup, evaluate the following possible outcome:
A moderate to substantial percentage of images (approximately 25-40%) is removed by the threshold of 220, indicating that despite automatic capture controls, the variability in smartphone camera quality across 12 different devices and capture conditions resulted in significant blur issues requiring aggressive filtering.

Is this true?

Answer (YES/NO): NO